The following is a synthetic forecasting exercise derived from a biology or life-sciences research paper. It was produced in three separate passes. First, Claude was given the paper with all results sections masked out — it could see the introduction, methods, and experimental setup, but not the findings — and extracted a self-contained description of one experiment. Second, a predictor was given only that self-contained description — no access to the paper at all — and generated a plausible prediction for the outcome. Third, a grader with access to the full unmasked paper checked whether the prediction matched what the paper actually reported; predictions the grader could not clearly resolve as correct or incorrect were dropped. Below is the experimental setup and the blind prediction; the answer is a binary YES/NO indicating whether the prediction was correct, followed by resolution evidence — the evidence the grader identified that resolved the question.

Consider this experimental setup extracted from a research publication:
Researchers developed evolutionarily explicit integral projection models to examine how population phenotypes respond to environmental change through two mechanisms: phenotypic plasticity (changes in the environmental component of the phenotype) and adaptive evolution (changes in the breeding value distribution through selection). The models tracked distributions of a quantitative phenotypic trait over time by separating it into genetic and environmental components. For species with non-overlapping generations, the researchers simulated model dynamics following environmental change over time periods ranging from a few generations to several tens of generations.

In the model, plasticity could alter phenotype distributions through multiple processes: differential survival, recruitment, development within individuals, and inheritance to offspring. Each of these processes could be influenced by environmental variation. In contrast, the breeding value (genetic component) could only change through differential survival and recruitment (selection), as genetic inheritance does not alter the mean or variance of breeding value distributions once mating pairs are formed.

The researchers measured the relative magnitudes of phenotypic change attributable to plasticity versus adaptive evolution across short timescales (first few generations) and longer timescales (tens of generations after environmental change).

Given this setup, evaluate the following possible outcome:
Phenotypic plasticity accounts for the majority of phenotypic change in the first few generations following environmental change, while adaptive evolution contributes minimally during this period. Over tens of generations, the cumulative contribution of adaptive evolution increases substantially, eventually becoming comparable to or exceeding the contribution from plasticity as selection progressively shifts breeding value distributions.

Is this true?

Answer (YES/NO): YES